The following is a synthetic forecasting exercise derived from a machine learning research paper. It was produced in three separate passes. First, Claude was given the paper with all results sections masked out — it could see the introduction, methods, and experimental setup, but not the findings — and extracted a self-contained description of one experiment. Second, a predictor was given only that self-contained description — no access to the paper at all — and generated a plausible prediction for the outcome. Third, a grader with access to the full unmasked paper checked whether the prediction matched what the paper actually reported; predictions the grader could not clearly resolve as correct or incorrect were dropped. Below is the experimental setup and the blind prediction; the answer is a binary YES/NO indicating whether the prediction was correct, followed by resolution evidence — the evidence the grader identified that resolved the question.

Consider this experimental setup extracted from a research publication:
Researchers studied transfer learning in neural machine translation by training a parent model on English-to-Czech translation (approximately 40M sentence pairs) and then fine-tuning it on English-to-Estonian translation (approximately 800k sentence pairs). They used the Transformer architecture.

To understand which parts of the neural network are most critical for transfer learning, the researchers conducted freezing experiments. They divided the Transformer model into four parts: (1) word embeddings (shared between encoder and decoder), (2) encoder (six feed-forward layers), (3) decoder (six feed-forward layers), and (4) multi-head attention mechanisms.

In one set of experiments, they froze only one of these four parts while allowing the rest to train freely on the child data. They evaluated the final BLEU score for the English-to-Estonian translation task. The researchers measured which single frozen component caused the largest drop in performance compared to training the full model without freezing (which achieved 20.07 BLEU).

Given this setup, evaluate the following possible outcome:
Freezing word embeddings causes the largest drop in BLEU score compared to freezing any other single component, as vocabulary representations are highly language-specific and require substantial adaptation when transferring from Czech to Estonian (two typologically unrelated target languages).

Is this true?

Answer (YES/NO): NO